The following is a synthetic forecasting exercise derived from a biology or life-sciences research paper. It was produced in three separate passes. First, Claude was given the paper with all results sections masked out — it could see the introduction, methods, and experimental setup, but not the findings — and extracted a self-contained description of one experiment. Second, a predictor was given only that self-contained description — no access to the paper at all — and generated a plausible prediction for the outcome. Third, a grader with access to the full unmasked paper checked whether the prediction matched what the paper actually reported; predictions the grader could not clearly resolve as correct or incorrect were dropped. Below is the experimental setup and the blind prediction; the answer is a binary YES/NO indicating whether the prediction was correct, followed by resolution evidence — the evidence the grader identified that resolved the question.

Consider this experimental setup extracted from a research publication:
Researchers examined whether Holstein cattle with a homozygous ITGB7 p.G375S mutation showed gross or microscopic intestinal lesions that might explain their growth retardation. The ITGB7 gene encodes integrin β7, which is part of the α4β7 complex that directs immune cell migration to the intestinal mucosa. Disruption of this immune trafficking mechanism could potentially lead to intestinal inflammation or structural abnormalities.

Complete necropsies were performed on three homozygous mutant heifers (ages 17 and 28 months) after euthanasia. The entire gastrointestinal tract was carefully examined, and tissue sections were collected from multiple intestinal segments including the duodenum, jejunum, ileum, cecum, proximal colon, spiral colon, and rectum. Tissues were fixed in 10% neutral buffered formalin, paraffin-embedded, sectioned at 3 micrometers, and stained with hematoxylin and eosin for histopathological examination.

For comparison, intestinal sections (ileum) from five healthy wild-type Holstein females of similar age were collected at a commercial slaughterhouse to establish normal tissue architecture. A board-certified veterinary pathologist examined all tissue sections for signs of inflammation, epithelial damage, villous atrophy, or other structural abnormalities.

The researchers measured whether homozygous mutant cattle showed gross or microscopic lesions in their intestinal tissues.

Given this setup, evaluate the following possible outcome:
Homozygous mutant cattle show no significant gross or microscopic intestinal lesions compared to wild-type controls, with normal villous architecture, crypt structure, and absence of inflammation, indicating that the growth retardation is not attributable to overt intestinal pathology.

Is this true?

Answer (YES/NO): YES